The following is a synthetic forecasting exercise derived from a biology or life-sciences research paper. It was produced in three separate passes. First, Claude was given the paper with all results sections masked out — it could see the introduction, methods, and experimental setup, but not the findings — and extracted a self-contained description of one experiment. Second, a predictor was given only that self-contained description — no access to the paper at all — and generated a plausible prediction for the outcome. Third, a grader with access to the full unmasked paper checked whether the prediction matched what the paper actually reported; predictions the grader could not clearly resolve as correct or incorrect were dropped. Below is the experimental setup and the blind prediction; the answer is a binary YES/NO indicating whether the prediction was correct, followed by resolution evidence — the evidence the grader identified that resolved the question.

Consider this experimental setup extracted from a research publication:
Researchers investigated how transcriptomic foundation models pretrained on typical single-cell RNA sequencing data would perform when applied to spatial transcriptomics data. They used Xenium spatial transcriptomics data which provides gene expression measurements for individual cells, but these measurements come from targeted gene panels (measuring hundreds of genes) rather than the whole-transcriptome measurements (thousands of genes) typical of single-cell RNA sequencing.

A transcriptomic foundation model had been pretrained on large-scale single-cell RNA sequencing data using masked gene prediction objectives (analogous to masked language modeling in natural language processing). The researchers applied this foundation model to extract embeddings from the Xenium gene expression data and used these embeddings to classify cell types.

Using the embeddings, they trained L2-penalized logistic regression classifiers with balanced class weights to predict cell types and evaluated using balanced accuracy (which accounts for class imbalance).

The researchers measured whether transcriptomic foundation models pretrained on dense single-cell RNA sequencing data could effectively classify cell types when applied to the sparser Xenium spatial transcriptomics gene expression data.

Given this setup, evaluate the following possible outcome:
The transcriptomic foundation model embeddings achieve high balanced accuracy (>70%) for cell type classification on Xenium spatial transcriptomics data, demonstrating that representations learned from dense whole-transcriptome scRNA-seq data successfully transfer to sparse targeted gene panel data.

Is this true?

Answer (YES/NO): YES